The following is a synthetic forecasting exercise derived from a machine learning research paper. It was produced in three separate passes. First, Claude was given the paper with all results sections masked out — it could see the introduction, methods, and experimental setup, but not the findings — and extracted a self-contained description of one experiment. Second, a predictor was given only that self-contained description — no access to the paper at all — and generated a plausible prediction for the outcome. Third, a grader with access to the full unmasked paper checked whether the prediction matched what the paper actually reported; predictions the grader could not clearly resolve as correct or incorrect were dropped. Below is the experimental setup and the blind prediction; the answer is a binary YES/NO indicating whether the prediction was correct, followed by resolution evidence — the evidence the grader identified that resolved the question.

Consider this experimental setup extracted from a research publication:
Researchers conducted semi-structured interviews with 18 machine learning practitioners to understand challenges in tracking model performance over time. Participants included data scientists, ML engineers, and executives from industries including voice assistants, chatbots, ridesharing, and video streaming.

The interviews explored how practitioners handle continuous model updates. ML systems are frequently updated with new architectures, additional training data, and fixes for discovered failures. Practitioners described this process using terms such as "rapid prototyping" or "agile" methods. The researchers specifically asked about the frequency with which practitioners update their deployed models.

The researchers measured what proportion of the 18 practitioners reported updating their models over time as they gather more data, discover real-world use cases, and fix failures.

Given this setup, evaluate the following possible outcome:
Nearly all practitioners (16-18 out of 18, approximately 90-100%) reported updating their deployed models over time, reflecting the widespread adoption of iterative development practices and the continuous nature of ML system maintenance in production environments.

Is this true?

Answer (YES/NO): YES